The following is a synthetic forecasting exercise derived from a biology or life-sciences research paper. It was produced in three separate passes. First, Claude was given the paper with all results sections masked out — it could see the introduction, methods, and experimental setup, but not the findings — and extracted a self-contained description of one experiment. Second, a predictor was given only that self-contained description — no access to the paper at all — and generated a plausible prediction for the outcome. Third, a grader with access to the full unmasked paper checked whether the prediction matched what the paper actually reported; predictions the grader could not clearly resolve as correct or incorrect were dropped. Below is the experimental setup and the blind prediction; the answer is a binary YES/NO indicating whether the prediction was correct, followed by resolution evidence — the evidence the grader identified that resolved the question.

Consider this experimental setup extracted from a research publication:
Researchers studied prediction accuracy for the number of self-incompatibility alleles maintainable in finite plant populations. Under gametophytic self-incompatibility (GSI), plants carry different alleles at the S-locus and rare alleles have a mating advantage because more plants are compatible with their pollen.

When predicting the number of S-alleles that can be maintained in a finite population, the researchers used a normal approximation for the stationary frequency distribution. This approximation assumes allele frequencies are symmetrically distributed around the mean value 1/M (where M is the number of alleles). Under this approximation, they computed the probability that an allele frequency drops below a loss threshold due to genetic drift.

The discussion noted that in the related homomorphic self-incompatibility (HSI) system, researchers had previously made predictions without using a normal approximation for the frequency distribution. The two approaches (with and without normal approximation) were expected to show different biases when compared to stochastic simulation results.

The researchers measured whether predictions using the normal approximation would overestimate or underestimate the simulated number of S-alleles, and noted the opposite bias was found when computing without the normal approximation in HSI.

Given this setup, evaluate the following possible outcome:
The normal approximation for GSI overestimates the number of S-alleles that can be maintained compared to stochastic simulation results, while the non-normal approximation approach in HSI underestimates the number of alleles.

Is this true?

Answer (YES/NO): YES